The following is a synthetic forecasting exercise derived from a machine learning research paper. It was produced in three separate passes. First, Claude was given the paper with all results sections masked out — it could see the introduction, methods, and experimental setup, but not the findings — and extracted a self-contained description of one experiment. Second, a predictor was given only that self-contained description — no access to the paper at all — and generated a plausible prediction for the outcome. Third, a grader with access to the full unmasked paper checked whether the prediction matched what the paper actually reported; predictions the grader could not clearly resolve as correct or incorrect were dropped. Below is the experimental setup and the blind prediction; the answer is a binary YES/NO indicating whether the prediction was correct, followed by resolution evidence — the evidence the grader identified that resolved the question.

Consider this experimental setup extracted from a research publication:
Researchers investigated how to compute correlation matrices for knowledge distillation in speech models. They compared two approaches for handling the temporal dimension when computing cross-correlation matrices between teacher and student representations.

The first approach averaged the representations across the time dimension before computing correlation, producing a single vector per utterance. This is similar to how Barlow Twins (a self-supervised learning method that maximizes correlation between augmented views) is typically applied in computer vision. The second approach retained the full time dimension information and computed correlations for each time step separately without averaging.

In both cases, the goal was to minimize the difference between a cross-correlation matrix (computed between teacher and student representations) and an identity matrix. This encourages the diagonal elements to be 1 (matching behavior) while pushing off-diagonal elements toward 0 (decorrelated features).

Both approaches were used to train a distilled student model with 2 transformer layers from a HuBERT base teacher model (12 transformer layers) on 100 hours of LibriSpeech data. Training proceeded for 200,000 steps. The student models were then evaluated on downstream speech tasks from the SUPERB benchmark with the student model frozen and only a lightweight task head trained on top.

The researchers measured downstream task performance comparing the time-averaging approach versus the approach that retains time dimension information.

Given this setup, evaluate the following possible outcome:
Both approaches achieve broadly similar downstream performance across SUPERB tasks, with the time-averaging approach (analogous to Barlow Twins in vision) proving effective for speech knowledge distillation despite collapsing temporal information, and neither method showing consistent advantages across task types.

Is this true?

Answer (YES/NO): NO